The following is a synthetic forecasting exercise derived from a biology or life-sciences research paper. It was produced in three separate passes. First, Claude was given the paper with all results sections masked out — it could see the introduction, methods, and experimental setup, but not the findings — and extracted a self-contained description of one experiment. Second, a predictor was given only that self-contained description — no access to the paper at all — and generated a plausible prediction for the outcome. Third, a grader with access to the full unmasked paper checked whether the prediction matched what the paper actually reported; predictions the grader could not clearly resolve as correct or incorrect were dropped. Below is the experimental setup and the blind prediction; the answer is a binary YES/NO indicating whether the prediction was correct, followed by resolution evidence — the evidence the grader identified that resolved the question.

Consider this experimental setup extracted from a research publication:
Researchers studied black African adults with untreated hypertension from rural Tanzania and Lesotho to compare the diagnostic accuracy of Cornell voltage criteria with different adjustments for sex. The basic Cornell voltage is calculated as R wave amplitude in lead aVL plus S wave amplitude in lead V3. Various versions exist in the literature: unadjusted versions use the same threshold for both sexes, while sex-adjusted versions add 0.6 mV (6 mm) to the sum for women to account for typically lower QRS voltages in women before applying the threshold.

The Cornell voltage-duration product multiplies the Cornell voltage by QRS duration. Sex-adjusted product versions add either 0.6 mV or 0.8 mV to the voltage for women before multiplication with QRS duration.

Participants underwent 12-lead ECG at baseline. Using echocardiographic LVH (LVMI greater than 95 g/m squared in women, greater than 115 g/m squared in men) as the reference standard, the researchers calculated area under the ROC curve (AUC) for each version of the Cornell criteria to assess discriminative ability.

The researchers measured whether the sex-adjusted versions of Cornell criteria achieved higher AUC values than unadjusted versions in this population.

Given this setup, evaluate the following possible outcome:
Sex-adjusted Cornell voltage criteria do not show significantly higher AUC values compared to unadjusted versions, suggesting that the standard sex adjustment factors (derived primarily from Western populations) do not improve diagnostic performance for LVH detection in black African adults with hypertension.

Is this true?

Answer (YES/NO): NO